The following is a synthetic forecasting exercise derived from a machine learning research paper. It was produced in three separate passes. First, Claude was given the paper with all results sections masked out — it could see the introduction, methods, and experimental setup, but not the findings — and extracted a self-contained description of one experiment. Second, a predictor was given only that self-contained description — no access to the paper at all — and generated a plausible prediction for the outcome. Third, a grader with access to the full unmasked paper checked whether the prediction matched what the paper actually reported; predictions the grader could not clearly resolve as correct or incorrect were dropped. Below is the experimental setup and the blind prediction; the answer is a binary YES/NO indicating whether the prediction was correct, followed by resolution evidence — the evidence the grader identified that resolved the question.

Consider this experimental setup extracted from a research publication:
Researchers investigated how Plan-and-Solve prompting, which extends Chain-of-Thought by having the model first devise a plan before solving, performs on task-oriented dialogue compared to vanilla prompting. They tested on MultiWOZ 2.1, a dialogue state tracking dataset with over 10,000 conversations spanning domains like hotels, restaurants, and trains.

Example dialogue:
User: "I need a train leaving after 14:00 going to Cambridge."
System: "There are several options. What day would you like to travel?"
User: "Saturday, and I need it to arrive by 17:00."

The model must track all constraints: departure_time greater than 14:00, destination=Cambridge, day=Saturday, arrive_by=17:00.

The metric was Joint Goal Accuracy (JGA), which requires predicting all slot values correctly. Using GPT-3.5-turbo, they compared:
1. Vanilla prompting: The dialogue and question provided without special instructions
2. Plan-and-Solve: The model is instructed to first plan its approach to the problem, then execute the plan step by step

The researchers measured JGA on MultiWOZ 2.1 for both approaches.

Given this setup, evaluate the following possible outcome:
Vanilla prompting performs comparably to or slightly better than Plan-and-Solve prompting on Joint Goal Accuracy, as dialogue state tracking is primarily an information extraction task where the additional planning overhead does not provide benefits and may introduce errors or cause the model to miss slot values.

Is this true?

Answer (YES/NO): NO